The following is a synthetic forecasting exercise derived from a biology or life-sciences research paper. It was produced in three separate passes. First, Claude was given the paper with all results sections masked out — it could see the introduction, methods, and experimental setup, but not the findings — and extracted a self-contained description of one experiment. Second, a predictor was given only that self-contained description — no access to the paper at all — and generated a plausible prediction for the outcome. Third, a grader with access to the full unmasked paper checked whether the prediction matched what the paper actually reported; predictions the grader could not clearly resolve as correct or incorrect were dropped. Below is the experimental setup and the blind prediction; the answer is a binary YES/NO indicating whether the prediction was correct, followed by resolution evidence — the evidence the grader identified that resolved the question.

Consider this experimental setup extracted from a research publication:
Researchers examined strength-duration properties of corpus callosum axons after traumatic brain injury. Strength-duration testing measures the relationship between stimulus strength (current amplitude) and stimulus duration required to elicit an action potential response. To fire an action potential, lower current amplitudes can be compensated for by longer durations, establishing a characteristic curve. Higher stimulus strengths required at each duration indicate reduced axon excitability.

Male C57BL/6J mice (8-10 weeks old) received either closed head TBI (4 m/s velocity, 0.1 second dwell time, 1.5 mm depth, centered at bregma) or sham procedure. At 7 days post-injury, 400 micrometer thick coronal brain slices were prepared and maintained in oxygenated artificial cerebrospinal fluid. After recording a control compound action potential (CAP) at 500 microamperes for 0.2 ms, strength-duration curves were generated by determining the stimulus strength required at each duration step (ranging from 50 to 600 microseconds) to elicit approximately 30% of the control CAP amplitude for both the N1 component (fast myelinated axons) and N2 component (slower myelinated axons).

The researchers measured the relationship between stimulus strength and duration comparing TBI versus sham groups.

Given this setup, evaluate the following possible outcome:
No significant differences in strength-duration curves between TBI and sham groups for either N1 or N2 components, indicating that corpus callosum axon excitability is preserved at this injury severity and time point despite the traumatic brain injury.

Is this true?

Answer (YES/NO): NO